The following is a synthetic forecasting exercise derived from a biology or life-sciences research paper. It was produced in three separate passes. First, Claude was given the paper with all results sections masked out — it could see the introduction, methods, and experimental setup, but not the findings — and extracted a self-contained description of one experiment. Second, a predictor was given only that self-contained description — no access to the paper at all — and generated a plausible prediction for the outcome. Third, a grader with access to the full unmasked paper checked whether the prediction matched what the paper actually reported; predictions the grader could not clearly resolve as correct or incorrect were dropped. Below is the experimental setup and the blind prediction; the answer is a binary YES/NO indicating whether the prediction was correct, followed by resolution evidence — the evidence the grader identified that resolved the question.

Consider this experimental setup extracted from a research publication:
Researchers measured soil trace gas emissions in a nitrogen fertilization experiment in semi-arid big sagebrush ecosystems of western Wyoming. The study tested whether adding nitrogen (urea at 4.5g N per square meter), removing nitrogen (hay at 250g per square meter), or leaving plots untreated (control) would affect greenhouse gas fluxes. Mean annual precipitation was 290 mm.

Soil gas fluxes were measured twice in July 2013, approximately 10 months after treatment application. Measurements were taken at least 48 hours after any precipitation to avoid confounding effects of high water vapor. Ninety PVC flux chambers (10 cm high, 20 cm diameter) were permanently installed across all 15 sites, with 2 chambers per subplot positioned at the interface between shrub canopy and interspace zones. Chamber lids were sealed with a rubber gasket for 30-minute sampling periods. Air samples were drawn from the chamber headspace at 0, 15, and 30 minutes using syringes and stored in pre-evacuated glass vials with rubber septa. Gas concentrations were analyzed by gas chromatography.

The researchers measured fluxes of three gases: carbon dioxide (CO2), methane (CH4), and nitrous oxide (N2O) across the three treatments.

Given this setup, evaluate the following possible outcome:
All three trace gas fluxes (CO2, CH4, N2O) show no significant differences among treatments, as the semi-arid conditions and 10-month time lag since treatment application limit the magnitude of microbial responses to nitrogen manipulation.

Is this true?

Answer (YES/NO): YES